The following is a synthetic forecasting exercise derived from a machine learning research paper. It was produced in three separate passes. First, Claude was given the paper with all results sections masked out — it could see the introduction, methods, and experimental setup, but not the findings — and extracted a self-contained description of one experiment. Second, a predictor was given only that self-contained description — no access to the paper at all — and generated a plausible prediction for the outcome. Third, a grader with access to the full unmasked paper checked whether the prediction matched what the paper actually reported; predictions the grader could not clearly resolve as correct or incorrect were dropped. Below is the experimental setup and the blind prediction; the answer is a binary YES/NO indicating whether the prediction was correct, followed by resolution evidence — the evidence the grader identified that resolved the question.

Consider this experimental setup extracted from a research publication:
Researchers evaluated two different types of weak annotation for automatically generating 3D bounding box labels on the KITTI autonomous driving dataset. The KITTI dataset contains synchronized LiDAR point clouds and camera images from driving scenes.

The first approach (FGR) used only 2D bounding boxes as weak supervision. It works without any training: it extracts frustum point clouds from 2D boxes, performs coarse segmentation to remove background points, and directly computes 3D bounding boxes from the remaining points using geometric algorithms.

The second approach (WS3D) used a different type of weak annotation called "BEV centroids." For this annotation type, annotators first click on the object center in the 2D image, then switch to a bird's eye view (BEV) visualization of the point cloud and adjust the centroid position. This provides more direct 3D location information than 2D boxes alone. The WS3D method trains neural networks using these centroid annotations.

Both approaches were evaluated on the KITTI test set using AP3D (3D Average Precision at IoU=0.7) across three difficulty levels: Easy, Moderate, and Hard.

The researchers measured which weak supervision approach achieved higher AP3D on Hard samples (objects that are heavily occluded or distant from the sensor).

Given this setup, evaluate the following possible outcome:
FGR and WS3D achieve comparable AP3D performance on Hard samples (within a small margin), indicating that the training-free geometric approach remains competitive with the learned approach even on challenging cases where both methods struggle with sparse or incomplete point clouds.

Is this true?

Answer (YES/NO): NO